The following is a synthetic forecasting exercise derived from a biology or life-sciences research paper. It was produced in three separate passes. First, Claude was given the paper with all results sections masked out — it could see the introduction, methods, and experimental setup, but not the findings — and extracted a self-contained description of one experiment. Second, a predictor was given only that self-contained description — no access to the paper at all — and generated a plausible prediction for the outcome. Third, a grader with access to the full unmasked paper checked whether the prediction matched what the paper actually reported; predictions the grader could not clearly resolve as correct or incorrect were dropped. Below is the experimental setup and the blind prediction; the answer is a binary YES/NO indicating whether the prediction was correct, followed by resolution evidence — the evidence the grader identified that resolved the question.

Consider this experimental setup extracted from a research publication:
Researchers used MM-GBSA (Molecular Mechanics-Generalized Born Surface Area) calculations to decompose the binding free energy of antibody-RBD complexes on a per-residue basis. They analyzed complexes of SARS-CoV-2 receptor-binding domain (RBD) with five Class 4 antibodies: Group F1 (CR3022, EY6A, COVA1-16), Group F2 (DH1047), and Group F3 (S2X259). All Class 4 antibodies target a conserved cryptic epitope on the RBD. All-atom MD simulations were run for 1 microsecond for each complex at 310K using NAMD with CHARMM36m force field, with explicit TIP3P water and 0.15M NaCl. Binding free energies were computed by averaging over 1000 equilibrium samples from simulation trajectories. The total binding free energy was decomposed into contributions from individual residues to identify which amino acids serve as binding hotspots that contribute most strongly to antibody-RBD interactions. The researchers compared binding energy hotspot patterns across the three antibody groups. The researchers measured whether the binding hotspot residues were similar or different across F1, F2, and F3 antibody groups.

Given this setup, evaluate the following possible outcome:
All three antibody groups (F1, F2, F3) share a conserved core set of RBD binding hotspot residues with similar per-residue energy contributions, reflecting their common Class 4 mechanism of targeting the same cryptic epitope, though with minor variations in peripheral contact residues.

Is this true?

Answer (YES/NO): NO